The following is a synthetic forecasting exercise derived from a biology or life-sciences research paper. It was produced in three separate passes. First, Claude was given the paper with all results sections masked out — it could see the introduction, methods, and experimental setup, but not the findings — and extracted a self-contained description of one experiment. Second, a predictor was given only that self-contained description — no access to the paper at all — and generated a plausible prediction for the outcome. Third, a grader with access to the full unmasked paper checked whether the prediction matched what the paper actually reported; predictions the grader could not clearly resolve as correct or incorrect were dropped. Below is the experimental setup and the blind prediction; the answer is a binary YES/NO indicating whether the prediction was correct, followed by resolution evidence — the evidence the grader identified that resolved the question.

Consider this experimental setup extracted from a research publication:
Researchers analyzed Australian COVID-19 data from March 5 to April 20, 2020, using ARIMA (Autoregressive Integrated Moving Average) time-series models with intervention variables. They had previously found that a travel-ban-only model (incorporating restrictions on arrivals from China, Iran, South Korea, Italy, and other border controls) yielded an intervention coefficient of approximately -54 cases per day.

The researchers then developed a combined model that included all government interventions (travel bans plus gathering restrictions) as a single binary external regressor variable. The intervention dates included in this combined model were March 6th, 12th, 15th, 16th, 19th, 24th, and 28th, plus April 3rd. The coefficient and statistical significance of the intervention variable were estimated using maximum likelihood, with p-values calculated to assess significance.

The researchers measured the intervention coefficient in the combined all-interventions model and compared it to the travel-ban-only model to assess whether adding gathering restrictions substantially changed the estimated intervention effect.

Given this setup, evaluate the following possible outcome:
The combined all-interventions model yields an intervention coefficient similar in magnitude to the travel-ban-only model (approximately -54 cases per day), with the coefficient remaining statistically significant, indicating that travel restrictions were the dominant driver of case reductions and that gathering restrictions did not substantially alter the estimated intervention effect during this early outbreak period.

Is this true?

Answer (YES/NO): NO